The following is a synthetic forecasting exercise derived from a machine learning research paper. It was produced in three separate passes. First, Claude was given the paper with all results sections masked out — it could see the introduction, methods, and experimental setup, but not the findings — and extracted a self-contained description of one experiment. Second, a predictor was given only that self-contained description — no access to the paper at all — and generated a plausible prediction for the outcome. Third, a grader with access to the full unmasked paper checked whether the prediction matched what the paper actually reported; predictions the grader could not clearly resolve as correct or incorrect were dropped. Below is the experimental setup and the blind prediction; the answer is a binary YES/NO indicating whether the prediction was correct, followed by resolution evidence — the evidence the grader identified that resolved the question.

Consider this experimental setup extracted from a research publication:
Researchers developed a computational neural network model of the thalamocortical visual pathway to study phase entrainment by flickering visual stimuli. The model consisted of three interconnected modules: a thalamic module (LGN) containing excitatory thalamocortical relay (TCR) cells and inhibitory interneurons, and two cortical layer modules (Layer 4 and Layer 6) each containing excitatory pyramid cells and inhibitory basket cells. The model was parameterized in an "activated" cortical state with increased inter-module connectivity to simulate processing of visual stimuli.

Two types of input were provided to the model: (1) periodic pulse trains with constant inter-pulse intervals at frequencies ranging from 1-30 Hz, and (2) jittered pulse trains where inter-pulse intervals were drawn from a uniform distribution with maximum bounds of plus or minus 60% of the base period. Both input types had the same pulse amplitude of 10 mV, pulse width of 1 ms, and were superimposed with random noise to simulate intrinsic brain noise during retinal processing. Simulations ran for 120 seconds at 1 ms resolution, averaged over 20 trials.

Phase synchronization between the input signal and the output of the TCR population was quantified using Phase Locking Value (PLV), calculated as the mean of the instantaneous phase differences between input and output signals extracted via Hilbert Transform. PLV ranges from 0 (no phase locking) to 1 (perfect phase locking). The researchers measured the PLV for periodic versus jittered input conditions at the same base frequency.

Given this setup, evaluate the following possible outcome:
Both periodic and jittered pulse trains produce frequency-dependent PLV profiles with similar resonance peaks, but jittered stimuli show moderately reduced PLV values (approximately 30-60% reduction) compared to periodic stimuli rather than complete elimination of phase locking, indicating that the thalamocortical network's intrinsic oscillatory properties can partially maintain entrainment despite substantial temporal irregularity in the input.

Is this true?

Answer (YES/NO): NO